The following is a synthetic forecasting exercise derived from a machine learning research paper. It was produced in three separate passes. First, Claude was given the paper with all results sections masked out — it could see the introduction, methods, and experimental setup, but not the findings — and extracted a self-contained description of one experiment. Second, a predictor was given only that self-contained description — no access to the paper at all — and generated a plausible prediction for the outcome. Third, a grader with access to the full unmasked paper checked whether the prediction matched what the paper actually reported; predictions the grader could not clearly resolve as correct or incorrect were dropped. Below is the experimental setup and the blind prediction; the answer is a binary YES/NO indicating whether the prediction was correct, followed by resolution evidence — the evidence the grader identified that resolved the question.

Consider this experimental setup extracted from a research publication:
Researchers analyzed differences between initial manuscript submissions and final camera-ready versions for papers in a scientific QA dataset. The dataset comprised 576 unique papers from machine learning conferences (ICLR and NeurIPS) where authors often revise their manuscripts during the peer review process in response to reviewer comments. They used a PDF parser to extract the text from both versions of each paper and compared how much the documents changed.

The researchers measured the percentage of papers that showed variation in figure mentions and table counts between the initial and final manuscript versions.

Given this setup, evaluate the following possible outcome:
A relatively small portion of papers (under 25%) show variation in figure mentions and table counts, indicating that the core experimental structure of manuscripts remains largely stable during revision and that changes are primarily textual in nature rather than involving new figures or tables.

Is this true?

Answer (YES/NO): NO